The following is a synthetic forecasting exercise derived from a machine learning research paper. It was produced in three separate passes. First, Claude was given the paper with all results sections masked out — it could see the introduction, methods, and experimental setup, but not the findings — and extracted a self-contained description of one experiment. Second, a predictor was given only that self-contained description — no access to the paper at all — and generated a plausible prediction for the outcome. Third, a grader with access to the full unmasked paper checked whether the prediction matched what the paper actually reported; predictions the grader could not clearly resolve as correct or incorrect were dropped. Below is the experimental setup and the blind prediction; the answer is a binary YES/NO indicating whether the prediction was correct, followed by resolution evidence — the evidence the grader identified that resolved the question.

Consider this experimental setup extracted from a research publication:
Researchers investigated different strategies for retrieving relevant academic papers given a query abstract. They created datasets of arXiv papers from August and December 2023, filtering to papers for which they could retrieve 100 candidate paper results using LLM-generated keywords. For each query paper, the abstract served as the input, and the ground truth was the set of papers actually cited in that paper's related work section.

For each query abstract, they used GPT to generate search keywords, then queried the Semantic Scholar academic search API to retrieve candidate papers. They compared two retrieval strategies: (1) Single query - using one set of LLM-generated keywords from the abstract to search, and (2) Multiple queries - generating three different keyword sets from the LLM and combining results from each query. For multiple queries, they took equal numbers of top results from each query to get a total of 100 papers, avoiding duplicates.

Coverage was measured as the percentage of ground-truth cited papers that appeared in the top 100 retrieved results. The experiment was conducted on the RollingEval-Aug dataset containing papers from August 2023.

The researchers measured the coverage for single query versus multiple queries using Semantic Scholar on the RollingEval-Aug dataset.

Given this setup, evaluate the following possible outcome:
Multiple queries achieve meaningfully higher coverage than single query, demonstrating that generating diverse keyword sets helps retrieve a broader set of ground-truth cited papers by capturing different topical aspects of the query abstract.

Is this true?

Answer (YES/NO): YES